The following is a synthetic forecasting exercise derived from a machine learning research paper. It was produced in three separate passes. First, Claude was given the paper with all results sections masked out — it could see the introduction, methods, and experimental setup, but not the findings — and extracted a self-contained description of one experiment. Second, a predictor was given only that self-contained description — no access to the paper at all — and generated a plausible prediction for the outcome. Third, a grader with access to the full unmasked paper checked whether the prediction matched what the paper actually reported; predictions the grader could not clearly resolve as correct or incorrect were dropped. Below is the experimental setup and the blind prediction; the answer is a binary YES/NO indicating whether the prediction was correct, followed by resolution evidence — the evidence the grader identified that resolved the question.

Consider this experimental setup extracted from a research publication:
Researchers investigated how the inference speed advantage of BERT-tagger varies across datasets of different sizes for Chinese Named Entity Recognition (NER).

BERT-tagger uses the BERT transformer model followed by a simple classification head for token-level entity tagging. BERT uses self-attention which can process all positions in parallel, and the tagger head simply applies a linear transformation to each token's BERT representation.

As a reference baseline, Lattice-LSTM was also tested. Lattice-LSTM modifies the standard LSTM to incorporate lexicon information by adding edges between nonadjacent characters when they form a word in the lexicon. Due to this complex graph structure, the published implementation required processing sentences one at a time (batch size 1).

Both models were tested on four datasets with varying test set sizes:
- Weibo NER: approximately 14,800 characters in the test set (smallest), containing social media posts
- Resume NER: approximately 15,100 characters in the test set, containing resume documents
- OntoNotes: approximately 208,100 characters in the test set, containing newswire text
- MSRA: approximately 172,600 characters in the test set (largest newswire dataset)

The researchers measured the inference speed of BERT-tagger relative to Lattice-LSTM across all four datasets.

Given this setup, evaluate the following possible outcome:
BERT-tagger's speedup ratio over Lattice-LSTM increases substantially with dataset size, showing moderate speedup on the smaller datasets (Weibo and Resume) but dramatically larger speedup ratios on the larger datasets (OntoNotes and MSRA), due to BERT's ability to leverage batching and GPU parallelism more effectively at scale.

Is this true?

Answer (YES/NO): NO